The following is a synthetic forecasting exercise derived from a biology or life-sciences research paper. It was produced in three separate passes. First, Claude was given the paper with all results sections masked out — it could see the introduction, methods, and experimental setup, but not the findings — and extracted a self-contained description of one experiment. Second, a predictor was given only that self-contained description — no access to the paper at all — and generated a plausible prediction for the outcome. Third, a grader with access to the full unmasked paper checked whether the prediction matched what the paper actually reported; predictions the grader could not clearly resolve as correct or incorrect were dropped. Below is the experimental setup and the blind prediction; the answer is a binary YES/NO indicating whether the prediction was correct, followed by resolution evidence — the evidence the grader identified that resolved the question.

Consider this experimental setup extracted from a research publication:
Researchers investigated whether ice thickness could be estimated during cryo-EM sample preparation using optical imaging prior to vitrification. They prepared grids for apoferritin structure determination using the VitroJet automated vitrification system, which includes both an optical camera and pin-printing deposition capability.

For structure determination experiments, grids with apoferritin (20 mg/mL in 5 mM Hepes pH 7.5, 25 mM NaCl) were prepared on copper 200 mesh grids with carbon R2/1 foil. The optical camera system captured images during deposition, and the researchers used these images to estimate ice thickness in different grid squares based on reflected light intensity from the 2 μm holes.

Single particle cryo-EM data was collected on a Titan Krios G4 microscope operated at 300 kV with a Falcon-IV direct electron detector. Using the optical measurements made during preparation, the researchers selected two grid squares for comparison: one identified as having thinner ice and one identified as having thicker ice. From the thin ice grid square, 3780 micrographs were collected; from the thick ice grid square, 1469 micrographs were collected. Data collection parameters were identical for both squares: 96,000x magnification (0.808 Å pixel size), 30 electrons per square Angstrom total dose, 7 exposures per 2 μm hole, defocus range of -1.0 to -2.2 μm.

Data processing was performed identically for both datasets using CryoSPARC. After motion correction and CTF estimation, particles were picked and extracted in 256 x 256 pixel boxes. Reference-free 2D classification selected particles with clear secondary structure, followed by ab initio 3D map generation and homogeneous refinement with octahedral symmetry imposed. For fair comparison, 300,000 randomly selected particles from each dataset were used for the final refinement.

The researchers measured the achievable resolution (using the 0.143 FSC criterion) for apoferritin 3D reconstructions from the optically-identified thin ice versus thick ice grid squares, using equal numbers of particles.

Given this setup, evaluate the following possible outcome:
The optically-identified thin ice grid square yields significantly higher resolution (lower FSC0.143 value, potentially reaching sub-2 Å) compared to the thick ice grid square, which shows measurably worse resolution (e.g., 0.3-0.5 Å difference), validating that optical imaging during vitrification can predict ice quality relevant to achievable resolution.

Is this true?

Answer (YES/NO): NO